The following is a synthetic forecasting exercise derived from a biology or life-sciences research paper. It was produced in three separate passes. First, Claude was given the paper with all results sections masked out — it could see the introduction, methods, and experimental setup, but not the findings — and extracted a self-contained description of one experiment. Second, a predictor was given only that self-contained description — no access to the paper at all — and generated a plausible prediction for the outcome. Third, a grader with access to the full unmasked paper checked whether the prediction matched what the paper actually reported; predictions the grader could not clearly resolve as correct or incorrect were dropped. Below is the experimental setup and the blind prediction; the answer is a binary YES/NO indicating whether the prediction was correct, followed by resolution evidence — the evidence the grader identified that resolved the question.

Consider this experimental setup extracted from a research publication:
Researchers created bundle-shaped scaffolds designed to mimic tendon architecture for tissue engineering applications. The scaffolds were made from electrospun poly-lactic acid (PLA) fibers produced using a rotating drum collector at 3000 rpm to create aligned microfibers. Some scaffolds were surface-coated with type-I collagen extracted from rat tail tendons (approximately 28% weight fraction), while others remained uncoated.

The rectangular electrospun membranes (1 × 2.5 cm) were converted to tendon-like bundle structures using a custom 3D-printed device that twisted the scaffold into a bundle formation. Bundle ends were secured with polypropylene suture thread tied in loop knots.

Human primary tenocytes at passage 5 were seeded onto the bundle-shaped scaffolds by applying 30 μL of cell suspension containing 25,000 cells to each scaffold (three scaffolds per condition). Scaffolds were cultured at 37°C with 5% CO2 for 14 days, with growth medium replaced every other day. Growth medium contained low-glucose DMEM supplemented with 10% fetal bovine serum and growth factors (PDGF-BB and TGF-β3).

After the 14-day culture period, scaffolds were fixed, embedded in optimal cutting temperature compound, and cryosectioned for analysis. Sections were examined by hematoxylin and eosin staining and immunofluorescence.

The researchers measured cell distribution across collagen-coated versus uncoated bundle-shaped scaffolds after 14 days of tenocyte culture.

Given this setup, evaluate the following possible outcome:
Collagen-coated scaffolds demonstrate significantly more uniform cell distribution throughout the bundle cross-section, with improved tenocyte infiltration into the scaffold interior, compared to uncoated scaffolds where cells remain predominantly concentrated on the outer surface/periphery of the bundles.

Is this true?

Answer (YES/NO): NO